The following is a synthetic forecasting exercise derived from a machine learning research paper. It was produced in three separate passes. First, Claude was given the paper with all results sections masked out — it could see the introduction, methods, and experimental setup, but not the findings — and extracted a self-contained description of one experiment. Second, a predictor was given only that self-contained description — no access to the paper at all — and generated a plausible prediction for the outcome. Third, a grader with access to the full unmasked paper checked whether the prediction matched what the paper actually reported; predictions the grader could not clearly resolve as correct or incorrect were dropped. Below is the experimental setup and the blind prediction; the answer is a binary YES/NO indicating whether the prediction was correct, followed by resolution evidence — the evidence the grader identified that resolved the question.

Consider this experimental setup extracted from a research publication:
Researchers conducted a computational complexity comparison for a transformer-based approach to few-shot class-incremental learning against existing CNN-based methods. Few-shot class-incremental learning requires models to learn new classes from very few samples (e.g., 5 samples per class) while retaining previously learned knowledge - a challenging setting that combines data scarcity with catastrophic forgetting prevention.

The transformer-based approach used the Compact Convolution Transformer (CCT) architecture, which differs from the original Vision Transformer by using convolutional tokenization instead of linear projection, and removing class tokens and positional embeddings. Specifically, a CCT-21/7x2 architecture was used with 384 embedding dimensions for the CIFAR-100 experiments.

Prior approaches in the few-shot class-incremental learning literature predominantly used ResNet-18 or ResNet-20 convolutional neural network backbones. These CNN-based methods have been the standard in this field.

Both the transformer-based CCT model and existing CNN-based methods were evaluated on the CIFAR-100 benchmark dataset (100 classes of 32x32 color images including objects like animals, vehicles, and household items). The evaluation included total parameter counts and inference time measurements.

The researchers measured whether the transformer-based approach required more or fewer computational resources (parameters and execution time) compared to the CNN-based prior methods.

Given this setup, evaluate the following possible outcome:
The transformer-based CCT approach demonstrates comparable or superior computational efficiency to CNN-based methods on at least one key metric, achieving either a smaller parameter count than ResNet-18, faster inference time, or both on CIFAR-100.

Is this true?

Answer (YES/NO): NO